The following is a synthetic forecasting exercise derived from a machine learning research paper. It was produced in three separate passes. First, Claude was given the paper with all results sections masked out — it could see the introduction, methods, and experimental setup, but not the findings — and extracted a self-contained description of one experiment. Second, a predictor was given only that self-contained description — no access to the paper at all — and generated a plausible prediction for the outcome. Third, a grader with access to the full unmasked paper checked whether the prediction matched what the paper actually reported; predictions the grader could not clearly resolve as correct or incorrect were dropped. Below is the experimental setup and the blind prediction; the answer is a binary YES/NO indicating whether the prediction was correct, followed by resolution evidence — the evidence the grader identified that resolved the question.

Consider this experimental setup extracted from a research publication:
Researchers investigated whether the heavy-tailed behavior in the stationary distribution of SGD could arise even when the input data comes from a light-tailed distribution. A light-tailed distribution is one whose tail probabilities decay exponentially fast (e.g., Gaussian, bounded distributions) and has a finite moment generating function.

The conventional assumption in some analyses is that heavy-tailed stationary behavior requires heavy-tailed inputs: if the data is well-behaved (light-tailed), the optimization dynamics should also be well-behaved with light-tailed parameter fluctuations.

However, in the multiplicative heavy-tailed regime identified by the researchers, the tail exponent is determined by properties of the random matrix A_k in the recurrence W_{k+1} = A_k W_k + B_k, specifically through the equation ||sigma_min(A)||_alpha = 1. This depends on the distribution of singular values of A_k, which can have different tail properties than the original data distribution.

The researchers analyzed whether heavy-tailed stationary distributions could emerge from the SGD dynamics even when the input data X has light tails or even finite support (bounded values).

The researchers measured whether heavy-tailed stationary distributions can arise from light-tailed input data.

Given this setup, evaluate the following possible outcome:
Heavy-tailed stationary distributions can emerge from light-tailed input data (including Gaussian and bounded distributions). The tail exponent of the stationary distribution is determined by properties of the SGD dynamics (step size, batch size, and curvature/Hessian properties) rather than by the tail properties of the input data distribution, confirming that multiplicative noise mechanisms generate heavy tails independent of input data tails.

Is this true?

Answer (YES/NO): YES